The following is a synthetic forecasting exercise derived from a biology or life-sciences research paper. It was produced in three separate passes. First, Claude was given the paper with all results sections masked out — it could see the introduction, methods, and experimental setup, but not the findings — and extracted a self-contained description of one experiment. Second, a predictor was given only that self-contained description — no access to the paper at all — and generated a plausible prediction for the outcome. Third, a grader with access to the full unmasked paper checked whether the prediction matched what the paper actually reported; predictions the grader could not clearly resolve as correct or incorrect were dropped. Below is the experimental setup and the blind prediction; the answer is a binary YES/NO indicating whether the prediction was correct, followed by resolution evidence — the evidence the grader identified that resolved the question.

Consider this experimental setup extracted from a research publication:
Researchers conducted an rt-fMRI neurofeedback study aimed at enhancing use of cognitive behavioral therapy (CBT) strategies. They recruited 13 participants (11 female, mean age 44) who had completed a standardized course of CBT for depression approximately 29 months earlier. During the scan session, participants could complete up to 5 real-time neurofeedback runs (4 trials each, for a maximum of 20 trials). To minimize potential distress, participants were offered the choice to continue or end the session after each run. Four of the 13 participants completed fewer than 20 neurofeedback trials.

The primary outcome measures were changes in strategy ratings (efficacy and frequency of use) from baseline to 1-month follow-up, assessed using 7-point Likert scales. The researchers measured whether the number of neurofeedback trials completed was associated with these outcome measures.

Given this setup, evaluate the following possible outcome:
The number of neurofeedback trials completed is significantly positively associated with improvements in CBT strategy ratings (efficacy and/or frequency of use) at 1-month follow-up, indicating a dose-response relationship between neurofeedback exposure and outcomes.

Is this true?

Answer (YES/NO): NO